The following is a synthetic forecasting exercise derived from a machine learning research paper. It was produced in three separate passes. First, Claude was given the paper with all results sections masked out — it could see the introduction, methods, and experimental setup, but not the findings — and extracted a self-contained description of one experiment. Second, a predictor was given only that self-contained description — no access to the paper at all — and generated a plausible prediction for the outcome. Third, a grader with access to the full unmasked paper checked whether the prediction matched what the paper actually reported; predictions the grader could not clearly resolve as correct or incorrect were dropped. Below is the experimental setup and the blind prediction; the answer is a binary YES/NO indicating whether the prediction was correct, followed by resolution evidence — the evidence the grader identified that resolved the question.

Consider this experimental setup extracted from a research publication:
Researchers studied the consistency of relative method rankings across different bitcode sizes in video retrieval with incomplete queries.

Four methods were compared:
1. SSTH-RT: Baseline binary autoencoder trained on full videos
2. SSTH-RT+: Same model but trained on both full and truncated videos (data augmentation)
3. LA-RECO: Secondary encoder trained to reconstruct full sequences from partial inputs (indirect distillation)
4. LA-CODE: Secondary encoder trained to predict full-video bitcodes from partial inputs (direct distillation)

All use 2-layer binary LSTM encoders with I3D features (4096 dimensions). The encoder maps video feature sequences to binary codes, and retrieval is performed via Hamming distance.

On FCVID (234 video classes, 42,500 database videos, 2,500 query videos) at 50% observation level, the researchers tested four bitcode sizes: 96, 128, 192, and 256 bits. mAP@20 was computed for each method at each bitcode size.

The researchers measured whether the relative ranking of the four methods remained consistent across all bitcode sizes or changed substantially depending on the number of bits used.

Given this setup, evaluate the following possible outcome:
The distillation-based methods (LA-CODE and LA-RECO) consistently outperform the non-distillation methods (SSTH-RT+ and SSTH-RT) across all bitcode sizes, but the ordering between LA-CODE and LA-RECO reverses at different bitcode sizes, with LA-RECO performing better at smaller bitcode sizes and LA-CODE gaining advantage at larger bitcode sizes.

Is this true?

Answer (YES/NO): NO